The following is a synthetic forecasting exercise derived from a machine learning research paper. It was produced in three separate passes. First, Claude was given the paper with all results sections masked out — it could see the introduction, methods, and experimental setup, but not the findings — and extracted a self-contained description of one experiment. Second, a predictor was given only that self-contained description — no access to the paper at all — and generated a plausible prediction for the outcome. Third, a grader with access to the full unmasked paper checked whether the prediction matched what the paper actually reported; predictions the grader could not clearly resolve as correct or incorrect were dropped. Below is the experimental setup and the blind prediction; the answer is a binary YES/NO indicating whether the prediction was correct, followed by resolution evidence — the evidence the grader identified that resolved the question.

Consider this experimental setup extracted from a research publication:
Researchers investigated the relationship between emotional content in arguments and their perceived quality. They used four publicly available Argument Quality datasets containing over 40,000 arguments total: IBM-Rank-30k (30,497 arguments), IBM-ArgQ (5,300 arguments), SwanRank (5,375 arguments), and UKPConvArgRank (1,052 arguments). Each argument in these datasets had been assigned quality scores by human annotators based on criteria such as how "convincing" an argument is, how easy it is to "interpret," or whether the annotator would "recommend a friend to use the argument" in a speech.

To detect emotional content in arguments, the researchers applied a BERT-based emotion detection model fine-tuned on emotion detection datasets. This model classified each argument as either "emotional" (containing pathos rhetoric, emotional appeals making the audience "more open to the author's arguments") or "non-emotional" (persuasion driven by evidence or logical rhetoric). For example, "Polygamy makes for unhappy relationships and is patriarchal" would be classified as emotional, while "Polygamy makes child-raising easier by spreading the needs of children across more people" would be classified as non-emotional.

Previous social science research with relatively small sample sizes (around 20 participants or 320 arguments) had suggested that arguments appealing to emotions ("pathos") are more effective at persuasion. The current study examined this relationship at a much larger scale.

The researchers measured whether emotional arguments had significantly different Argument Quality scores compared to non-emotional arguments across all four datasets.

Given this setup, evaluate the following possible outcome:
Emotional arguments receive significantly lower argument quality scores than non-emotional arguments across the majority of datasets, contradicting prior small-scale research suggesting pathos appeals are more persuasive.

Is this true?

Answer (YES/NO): NO